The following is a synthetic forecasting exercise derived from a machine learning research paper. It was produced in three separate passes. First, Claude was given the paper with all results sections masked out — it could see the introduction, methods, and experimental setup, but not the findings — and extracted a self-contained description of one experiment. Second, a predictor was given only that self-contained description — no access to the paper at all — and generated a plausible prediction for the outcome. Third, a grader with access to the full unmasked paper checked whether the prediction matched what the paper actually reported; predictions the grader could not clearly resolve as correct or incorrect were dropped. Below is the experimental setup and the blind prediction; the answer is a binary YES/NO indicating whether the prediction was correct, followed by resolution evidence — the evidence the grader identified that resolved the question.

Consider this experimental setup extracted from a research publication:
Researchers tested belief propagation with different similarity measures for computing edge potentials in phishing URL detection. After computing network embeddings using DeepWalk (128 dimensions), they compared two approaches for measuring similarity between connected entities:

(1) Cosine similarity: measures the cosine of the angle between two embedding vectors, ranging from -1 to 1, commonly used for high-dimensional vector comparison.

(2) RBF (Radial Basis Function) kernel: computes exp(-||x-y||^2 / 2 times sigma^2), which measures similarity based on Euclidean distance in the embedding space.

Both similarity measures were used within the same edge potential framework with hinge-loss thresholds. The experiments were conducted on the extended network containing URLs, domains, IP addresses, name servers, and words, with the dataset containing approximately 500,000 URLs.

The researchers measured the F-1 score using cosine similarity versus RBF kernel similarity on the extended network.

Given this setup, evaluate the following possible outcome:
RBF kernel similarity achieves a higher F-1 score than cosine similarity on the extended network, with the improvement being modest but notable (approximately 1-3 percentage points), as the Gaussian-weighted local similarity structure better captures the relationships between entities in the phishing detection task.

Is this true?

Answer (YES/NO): NO